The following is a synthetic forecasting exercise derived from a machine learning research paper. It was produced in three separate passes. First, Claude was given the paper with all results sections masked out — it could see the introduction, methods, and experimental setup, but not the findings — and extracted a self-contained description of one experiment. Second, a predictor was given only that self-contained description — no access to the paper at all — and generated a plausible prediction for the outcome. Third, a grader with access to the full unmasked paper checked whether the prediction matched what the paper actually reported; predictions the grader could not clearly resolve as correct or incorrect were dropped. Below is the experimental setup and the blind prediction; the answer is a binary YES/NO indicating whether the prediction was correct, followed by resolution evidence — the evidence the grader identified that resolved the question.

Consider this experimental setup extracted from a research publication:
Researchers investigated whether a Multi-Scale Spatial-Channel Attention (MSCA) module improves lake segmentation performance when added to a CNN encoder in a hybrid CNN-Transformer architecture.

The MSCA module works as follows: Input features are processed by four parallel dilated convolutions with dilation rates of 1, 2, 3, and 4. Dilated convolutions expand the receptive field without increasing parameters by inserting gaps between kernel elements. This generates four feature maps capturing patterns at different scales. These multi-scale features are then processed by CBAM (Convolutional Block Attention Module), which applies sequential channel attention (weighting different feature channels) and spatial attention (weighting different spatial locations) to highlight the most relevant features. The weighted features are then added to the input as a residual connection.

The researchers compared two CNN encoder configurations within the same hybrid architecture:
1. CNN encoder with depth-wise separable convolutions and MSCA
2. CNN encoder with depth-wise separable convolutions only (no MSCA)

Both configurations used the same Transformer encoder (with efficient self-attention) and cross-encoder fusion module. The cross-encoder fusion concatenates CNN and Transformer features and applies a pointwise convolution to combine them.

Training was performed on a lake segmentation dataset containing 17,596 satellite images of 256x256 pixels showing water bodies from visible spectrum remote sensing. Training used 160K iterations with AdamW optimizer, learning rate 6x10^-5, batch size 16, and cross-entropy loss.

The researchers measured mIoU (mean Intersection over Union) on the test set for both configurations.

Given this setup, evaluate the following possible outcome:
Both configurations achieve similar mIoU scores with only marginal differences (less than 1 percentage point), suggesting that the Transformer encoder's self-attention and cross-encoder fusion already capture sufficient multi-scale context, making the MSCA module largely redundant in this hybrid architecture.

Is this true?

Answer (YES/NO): YES